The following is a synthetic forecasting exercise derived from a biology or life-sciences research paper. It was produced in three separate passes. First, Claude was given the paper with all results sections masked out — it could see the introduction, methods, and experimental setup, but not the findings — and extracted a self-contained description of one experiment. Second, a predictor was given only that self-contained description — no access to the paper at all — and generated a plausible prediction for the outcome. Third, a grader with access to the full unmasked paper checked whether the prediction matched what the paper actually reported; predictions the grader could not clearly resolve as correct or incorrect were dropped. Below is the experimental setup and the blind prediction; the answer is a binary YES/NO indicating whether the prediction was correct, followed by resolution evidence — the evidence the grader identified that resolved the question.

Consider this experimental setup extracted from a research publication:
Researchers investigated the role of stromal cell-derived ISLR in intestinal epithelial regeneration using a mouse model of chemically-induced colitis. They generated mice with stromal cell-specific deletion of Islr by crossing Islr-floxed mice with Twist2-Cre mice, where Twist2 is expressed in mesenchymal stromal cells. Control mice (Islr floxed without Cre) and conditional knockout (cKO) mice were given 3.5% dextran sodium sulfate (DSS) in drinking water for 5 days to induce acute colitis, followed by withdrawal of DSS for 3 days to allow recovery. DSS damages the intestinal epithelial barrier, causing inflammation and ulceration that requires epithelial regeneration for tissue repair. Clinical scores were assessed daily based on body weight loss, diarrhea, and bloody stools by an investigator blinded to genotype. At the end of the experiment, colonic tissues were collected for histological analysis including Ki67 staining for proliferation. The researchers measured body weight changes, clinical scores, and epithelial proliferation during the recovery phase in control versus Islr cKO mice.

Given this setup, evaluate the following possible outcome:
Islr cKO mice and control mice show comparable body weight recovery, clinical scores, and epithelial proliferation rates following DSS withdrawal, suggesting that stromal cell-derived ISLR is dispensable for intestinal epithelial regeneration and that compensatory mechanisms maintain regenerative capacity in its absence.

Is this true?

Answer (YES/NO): NO